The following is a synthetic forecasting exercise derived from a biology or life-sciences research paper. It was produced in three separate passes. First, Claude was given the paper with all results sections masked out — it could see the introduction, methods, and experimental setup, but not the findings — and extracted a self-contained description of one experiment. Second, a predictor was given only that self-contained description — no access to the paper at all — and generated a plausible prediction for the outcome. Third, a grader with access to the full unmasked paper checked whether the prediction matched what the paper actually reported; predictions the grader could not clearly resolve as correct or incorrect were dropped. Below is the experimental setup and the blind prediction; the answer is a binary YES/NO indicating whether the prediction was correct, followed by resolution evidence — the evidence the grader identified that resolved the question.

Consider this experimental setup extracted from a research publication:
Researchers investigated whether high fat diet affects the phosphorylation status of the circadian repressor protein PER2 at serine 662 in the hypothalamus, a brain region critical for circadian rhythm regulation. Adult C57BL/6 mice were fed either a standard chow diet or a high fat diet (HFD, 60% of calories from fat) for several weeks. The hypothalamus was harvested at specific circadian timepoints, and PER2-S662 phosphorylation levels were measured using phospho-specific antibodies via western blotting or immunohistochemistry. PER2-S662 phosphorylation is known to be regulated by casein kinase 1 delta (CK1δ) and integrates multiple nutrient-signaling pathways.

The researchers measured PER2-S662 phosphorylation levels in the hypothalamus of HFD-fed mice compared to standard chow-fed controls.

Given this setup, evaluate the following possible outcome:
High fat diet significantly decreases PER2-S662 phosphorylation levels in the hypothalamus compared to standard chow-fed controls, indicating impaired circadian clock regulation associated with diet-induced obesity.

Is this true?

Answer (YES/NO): NO